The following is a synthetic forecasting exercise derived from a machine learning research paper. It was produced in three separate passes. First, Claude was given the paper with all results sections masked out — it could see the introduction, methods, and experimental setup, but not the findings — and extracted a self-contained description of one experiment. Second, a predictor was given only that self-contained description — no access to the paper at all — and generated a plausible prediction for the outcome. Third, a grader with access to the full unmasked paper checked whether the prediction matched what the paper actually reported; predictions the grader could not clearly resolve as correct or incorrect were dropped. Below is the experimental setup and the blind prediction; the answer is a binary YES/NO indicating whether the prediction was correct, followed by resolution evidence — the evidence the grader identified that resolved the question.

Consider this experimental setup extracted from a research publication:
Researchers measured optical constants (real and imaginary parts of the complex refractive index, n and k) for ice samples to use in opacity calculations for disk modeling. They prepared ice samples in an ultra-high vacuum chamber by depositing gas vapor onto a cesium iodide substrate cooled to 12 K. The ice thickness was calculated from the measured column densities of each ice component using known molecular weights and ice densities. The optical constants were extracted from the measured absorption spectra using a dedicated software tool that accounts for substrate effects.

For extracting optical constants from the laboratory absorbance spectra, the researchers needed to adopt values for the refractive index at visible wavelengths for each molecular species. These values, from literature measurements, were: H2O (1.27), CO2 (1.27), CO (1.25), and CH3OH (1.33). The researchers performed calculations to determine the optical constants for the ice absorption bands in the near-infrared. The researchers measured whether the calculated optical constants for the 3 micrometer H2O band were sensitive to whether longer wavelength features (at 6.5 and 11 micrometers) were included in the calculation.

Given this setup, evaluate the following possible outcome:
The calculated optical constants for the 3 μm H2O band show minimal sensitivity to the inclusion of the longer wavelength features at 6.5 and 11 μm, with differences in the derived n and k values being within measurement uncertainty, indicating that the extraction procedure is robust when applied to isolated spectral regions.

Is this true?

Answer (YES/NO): YES